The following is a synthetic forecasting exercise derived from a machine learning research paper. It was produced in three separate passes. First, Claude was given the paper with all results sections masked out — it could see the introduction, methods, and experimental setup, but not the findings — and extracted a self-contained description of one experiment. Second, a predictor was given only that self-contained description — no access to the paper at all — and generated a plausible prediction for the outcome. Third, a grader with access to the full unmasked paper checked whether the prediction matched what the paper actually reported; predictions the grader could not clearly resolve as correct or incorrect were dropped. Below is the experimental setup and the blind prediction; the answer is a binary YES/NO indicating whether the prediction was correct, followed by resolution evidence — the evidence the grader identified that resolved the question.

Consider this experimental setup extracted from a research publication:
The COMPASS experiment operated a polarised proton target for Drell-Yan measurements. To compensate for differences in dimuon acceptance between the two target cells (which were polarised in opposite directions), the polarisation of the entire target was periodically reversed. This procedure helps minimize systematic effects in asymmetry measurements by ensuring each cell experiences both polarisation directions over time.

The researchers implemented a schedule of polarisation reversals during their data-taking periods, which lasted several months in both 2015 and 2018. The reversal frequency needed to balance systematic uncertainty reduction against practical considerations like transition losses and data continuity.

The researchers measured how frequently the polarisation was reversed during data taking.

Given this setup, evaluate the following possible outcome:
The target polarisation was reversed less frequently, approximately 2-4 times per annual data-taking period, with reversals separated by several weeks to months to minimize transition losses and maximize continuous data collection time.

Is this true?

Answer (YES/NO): NO